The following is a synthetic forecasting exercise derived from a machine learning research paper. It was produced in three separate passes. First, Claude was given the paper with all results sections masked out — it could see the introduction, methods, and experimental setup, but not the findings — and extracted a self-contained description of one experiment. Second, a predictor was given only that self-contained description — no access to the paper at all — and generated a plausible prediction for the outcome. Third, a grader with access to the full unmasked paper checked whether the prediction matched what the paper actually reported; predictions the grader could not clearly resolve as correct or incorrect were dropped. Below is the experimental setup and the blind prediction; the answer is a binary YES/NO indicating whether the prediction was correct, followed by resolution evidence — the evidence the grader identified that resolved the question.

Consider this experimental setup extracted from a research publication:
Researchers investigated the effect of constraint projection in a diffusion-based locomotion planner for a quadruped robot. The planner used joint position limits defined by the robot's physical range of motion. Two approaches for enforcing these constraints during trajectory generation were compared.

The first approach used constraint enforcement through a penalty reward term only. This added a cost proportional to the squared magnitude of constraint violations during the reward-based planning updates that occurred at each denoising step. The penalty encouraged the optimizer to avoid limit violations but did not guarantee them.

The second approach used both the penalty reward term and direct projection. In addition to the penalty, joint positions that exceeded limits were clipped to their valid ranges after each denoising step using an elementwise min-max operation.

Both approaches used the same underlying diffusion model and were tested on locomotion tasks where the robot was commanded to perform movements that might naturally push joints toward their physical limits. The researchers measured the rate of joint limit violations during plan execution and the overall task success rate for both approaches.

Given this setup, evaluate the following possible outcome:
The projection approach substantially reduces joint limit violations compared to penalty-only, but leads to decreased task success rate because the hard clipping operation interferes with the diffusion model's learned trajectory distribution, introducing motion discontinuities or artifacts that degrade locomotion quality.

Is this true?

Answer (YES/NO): NO